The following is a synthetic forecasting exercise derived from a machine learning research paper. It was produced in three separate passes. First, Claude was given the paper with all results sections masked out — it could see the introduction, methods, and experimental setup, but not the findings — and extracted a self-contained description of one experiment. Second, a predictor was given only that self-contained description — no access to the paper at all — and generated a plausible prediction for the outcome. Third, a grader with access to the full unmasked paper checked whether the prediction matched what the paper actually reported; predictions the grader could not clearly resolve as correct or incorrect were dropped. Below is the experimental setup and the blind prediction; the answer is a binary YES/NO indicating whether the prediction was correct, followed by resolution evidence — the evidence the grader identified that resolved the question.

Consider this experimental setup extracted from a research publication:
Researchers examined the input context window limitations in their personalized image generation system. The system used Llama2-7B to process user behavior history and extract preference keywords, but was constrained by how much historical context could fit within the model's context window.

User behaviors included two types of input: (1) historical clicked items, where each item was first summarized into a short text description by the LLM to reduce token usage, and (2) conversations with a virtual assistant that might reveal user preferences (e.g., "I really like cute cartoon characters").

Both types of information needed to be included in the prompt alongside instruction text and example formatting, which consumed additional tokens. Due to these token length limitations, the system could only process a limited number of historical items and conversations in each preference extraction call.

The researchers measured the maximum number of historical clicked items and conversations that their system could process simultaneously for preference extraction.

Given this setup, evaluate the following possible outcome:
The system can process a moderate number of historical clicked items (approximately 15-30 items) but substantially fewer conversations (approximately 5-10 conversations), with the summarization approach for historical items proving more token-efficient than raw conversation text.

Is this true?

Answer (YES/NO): NO